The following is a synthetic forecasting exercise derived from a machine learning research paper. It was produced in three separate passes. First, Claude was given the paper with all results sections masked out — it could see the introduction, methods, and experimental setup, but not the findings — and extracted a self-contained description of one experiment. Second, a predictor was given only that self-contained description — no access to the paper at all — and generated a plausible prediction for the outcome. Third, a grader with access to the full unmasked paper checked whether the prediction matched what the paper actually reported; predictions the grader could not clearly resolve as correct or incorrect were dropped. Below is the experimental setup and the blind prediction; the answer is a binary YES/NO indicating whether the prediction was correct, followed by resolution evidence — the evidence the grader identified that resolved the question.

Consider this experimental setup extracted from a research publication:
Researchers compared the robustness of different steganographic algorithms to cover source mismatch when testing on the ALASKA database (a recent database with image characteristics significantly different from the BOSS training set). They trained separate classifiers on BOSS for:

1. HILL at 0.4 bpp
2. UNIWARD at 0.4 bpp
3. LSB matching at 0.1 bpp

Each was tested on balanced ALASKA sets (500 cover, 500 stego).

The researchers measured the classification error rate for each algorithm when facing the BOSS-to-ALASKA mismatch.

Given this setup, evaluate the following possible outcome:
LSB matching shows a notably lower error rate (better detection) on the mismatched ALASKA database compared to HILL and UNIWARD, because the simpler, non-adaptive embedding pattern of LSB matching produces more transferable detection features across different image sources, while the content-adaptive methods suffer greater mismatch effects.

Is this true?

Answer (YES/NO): NO